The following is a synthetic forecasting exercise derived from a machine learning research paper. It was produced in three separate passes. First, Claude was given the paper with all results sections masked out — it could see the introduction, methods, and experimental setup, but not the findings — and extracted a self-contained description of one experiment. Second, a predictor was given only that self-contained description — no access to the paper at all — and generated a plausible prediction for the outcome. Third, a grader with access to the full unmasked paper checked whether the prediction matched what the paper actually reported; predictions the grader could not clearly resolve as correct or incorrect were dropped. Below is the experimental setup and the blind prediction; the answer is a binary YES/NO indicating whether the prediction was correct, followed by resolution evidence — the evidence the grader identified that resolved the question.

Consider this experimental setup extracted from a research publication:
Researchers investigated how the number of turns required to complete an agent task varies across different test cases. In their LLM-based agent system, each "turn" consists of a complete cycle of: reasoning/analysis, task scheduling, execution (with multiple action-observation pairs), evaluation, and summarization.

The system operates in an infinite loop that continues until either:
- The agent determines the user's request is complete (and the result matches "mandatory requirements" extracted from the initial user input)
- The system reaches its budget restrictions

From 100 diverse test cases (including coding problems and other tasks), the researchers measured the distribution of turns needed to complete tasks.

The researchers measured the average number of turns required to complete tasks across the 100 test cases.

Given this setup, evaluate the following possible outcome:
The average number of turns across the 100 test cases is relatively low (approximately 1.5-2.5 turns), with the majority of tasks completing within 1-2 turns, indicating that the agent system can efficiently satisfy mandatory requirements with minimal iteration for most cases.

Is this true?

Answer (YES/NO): NO